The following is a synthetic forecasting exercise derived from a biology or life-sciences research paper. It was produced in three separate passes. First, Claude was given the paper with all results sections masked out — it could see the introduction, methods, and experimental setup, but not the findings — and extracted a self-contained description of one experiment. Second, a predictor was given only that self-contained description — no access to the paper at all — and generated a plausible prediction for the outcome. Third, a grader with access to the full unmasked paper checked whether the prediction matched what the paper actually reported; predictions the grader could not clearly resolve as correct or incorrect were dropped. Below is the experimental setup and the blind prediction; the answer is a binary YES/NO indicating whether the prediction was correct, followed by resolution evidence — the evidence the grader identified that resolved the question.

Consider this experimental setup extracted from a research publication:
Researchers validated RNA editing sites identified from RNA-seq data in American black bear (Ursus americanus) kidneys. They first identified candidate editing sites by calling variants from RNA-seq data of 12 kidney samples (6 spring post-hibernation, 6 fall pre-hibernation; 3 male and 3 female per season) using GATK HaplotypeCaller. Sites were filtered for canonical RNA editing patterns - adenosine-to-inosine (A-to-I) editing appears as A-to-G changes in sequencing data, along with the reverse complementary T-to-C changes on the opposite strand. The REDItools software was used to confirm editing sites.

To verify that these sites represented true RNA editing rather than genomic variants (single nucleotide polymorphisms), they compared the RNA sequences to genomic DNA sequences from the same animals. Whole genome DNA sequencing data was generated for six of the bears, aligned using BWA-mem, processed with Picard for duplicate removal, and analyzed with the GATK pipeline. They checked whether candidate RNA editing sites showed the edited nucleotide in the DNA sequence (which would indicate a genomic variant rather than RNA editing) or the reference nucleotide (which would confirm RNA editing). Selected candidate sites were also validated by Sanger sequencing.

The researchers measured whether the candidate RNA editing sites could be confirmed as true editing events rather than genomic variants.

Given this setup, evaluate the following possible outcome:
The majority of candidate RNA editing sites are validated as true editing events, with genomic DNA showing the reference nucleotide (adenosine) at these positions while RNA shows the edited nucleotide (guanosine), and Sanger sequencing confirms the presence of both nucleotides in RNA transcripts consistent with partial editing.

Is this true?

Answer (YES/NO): YES